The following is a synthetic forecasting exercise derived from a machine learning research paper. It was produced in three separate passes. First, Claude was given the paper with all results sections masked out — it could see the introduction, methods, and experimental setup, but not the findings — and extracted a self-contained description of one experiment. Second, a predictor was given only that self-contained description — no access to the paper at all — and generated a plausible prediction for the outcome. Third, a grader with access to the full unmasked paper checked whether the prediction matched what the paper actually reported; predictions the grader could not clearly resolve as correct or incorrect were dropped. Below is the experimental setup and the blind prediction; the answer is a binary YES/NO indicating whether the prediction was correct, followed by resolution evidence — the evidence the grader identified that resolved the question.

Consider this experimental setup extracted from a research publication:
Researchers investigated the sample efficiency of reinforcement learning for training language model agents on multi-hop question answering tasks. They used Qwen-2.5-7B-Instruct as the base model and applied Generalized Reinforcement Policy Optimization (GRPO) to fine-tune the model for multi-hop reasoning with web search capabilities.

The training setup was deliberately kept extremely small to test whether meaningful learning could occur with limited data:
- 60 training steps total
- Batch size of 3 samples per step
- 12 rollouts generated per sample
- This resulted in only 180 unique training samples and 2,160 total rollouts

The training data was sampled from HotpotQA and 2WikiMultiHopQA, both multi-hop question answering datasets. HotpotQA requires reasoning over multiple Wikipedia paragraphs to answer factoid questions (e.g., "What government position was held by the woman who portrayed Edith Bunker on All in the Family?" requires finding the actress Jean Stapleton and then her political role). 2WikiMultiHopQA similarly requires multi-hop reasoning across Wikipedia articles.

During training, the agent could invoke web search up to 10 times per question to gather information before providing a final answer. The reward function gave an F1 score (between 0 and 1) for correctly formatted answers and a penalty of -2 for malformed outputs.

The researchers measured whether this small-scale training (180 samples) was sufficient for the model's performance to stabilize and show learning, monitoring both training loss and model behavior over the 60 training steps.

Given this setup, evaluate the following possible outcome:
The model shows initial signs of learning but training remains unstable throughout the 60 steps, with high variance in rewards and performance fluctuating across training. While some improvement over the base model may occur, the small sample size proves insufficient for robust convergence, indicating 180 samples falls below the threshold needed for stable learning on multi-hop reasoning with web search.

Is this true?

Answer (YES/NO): NO